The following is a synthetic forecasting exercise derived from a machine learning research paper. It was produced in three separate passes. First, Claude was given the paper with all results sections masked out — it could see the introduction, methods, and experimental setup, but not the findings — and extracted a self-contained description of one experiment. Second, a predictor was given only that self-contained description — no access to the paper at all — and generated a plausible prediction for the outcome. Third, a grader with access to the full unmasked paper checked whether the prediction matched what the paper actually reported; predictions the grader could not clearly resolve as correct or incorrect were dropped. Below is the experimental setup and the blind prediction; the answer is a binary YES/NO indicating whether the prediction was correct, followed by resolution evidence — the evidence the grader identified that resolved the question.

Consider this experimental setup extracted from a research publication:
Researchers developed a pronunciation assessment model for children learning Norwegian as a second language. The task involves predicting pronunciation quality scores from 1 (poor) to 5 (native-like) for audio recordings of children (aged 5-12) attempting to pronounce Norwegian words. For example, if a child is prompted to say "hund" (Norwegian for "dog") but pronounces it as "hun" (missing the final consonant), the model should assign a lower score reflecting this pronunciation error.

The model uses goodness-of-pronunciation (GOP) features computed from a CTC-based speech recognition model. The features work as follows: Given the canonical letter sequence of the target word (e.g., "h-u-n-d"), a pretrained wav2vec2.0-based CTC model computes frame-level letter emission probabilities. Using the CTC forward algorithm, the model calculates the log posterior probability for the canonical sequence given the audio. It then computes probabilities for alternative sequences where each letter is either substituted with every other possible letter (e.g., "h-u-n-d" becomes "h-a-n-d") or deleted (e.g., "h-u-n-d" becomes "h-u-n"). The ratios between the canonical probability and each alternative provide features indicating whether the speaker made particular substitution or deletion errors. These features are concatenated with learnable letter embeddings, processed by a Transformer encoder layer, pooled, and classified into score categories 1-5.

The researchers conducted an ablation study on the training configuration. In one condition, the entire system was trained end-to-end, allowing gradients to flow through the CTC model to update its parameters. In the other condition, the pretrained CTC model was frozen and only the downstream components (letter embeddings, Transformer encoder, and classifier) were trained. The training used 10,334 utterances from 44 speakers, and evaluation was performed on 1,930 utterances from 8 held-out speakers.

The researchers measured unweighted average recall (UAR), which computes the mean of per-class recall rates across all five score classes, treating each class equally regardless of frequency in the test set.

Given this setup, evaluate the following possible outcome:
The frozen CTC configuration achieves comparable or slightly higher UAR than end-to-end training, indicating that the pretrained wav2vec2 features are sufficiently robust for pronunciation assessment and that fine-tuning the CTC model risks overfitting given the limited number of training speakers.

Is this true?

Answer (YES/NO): NO